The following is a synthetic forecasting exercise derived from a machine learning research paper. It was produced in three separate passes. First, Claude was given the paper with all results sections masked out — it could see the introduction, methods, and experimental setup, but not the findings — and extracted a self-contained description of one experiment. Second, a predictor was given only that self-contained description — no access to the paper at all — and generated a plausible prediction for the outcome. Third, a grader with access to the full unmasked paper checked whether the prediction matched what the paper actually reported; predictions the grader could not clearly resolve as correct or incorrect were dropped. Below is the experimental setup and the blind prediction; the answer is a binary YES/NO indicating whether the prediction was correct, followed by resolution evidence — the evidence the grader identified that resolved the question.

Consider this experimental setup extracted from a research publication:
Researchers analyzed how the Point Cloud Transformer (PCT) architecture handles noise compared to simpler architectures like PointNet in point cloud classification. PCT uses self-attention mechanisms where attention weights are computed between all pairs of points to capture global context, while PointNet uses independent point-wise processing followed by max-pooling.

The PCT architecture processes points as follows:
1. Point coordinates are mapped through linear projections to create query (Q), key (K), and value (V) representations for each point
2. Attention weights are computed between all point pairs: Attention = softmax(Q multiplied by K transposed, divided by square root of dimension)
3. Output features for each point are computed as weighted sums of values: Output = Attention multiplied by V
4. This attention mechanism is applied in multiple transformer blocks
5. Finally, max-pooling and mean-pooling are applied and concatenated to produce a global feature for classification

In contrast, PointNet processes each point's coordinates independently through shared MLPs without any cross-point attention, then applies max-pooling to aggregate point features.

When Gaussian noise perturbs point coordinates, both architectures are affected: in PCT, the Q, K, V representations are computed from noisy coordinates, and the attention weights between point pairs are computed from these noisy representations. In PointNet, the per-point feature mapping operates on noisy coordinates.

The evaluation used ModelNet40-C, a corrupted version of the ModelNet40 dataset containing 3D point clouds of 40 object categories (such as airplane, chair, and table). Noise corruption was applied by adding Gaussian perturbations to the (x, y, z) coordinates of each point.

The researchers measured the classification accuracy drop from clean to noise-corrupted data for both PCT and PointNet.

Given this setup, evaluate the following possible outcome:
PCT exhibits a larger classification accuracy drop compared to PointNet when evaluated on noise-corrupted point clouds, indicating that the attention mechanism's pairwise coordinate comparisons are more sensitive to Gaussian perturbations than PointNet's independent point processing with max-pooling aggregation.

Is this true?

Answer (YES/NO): YES